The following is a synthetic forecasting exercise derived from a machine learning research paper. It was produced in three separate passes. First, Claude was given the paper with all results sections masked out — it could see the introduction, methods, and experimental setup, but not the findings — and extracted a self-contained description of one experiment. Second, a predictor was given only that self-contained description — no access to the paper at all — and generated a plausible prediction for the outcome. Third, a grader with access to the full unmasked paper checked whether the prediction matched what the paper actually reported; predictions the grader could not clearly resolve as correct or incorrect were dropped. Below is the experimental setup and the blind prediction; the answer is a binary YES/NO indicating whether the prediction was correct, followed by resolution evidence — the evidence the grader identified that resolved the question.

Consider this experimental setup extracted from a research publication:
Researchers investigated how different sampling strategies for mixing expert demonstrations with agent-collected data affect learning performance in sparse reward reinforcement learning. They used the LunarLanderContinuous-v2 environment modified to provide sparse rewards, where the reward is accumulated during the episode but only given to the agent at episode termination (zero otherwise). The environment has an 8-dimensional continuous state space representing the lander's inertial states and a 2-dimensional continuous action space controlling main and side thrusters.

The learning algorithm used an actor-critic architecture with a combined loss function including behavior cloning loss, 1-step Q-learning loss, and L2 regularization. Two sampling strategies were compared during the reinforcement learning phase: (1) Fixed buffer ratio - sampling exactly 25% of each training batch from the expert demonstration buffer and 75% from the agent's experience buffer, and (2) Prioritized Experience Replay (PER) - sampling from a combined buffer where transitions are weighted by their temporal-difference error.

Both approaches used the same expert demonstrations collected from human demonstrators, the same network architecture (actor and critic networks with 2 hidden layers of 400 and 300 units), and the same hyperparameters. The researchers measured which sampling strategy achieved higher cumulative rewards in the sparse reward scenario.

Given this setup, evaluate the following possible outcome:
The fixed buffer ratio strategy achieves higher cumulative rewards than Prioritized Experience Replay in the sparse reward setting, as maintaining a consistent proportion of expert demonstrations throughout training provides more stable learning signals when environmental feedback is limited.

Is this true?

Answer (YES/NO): YES